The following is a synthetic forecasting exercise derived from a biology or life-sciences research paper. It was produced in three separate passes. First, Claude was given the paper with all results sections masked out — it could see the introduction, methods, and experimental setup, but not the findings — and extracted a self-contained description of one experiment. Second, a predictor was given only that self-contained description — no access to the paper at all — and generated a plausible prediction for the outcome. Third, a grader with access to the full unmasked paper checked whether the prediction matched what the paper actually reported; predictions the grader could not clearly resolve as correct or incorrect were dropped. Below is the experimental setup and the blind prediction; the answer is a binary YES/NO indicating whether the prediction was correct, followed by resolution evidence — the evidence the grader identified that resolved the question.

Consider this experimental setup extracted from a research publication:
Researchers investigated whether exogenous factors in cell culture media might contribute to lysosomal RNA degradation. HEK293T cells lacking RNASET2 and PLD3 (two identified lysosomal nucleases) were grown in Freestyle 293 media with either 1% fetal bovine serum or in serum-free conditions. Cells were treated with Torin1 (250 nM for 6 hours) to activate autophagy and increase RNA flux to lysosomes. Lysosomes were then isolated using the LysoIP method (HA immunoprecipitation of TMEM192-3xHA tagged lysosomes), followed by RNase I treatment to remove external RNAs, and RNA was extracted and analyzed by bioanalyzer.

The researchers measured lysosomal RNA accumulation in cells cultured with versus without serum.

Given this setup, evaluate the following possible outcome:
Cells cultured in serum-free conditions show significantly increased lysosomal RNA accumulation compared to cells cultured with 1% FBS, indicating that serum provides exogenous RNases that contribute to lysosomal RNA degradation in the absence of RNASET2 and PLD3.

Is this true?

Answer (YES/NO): YES